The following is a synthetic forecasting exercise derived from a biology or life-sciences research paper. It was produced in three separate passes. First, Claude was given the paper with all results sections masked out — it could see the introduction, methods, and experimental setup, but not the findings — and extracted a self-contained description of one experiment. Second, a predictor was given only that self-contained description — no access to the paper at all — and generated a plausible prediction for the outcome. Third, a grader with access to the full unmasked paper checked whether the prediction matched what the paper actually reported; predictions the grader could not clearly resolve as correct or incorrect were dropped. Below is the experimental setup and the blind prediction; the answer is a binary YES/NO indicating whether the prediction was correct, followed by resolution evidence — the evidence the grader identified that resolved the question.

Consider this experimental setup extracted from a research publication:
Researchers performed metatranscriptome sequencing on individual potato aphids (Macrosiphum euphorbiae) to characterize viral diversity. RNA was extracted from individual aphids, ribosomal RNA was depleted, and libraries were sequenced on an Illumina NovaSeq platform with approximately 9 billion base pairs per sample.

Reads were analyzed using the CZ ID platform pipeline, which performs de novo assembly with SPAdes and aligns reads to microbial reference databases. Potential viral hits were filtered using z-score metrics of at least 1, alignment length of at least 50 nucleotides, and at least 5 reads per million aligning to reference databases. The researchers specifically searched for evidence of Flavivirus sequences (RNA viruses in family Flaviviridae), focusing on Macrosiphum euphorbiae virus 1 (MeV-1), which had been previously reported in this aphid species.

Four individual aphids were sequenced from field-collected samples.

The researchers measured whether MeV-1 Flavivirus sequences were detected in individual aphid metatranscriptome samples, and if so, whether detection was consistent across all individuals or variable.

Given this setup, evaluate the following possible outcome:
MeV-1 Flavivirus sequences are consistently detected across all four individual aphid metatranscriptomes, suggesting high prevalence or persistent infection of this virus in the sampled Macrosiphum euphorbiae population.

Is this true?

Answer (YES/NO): NO